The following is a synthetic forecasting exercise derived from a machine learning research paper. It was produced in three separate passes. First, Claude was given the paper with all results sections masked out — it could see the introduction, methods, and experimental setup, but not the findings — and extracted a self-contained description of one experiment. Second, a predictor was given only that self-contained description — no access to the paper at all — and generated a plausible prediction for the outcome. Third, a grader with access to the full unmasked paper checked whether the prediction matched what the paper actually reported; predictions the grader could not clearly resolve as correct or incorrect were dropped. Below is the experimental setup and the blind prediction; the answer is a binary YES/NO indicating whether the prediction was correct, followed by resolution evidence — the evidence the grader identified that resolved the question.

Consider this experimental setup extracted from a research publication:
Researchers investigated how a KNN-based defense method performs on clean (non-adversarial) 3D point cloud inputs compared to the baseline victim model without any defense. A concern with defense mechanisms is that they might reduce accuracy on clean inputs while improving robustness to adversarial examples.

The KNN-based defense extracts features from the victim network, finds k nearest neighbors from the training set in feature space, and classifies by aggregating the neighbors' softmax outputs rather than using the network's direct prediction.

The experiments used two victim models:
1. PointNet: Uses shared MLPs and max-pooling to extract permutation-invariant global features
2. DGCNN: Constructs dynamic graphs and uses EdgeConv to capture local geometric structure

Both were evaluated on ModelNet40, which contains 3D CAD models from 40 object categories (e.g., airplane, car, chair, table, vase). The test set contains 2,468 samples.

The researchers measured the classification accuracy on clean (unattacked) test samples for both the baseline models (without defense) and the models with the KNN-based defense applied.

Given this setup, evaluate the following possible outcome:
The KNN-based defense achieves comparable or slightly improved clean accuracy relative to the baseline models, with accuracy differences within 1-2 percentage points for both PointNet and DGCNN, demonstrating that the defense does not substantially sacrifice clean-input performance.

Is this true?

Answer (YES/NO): NO